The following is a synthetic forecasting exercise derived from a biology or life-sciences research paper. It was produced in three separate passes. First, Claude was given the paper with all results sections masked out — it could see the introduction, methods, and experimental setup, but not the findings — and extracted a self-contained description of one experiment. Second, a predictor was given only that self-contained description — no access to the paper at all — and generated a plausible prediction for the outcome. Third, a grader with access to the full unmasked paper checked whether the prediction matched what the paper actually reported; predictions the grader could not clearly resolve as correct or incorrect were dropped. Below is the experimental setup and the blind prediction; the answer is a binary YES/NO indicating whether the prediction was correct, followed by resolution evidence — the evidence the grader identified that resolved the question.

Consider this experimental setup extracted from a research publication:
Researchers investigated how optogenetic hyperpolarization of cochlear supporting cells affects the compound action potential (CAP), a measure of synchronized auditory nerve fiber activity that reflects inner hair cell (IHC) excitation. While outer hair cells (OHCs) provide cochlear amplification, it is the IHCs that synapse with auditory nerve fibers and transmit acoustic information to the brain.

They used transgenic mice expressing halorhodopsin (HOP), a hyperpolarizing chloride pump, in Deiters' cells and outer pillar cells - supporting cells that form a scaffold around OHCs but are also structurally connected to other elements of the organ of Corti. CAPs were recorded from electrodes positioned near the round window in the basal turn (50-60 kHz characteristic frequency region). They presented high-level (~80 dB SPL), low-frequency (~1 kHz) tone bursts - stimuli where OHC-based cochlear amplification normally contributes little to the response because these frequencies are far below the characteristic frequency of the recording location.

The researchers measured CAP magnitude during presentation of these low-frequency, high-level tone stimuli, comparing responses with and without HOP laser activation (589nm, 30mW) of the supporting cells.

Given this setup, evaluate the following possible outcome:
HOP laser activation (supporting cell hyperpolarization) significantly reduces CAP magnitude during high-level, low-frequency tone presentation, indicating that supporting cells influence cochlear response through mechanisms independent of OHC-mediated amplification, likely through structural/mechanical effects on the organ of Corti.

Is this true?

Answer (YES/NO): YES